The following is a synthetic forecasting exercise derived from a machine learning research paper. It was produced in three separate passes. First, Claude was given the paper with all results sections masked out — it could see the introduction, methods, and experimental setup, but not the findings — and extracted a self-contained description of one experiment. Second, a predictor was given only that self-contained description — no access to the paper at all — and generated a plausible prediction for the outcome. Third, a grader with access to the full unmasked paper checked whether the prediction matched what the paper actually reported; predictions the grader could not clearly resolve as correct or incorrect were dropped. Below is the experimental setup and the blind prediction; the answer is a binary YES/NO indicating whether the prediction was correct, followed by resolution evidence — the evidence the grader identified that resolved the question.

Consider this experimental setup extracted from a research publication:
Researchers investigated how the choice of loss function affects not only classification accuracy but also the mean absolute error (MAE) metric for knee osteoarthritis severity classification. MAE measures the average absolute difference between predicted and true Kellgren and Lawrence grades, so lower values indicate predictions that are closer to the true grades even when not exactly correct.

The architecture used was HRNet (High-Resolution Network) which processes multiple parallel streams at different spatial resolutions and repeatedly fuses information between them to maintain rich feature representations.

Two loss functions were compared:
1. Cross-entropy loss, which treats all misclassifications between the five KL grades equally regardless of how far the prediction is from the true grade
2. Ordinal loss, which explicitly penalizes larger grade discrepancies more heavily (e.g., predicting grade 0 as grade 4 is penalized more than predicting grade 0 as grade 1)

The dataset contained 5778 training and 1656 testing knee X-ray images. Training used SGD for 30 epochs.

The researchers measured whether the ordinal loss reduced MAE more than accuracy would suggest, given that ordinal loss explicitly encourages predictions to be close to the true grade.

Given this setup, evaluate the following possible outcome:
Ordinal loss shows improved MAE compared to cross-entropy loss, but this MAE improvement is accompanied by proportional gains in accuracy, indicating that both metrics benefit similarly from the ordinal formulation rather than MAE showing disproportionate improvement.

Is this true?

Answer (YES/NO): NO